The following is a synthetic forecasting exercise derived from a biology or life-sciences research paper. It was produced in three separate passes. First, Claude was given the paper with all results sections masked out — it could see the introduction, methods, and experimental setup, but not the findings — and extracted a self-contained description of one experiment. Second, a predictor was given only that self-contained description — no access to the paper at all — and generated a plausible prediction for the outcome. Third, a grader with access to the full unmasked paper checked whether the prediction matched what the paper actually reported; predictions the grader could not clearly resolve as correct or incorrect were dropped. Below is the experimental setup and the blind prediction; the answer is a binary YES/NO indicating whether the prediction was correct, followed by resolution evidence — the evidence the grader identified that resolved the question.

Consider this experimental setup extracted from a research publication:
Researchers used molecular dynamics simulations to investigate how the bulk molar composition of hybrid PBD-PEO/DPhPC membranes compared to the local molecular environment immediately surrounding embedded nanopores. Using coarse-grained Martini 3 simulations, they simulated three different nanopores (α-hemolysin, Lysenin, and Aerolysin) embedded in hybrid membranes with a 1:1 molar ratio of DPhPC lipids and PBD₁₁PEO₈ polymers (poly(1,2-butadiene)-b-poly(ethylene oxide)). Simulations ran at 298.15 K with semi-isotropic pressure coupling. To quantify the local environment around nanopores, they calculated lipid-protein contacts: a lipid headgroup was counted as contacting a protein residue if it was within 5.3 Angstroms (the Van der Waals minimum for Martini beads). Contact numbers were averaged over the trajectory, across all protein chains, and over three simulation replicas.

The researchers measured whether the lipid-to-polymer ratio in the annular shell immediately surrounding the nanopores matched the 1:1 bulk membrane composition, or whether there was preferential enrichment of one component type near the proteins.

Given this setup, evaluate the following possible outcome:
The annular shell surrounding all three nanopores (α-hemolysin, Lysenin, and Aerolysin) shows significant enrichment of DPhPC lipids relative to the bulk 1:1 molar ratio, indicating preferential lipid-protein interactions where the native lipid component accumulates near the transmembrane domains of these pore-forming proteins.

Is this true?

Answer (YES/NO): YES